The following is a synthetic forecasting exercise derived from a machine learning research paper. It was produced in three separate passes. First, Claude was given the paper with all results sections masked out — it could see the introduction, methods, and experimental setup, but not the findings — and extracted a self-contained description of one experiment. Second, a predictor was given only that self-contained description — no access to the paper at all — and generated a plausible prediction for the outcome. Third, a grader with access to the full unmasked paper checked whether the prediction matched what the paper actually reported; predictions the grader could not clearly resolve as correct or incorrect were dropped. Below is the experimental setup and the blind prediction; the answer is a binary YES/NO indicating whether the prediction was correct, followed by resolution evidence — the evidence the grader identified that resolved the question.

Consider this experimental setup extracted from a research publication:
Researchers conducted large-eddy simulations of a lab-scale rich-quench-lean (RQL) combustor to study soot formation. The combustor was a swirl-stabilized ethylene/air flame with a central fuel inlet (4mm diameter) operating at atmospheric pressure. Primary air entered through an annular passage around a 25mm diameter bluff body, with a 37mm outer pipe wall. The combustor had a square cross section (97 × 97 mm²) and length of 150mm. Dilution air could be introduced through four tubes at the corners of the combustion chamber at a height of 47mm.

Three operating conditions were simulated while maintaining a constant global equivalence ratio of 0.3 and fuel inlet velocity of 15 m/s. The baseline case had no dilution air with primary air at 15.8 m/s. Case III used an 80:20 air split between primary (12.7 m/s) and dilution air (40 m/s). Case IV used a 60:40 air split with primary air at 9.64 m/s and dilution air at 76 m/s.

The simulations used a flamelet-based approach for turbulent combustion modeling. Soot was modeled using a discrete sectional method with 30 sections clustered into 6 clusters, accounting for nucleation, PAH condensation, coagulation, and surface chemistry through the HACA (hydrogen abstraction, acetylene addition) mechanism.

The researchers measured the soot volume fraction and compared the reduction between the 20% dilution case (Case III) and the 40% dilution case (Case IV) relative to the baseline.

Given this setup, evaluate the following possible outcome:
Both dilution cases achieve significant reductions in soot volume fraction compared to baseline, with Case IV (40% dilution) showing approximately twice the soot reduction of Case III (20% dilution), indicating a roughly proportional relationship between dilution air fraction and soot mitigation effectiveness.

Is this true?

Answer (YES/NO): NO